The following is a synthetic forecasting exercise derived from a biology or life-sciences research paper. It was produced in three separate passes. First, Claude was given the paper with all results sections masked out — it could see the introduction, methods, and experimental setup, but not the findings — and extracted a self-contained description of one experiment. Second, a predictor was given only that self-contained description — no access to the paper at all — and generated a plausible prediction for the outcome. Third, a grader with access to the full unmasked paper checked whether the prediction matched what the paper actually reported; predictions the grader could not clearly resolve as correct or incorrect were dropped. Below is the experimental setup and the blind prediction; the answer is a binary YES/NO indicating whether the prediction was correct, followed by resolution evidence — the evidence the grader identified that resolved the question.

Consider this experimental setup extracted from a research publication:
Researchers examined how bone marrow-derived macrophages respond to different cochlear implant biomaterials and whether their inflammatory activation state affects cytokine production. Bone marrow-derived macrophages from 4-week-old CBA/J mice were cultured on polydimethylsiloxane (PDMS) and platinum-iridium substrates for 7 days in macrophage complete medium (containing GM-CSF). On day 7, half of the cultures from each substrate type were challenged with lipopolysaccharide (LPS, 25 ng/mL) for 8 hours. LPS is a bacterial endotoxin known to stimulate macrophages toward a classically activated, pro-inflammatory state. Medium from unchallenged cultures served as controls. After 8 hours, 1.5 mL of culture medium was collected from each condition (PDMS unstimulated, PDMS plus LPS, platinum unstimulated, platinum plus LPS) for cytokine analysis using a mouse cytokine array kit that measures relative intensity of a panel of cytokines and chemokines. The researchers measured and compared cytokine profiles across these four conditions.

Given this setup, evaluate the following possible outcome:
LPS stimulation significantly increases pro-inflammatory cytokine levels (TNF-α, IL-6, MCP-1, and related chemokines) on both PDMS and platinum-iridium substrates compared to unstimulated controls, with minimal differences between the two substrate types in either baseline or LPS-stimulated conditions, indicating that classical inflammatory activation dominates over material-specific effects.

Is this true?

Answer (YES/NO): NO